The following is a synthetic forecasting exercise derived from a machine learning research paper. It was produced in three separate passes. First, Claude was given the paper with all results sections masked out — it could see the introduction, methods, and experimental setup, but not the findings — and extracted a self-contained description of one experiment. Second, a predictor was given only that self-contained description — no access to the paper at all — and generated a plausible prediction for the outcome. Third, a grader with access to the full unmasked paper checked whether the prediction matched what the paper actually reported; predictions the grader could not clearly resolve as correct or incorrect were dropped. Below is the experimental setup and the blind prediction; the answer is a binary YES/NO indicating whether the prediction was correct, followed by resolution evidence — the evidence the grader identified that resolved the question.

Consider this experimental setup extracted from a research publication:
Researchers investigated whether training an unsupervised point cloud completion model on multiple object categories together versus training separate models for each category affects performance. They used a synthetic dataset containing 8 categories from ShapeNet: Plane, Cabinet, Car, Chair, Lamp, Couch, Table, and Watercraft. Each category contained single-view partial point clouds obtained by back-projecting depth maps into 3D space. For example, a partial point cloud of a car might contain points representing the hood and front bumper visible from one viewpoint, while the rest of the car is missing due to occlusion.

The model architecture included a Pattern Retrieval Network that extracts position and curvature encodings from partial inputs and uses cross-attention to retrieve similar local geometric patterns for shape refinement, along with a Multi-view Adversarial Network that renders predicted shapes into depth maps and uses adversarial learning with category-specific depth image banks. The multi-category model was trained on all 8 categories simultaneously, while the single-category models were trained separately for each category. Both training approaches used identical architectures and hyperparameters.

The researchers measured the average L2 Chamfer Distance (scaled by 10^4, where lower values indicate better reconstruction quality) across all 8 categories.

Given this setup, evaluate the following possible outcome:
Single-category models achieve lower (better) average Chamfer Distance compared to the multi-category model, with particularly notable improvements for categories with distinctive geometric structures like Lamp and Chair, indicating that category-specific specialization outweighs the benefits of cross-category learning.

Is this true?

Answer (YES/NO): NO